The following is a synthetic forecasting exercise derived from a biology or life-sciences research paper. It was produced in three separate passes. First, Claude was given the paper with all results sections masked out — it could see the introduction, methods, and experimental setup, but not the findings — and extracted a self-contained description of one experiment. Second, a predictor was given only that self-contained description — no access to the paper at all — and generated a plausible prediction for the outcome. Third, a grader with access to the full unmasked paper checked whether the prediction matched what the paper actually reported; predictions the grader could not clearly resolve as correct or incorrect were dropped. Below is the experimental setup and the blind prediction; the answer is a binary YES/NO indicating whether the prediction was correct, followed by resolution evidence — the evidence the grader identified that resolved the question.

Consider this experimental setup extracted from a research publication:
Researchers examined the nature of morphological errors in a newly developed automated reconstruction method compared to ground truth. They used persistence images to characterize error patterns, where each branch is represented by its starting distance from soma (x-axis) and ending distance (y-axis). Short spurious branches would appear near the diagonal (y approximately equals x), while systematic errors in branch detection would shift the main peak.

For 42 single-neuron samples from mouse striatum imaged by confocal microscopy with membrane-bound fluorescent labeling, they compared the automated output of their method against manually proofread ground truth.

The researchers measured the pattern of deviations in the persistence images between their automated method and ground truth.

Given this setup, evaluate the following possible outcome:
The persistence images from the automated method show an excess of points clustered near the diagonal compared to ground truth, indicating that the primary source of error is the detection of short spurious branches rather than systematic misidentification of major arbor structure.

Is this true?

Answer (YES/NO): YES